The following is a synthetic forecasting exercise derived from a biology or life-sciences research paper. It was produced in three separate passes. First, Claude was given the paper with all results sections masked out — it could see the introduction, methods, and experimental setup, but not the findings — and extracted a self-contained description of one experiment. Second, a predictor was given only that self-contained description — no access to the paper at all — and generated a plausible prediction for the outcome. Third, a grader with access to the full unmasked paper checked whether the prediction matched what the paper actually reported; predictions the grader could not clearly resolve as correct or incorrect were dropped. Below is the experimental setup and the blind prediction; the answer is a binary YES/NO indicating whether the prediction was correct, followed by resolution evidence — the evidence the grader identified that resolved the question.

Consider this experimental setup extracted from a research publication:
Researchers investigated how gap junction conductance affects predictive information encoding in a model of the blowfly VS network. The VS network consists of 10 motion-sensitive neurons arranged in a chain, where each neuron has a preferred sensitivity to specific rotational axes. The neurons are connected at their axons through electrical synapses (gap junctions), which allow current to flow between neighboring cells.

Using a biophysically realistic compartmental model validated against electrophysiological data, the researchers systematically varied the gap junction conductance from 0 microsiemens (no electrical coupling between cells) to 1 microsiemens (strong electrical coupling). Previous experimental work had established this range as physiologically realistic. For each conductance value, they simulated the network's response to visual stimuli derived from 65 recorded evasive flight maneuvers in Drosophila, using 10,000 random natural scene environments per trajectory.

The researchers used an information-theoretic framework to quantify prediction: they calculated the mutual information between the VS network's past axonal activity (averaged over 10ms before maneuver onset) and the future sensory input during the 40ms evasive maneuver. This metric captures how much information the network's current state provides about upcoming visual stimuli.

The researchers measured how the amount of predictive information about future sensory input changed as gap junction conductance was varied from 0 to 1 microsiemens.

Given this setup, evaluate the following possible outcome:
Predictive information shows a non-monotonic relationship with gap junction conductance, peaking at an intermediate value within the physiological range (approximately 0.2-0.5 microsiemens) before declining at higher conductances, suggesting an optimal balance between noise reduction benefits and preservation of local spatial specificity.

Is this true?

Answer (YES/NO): NO